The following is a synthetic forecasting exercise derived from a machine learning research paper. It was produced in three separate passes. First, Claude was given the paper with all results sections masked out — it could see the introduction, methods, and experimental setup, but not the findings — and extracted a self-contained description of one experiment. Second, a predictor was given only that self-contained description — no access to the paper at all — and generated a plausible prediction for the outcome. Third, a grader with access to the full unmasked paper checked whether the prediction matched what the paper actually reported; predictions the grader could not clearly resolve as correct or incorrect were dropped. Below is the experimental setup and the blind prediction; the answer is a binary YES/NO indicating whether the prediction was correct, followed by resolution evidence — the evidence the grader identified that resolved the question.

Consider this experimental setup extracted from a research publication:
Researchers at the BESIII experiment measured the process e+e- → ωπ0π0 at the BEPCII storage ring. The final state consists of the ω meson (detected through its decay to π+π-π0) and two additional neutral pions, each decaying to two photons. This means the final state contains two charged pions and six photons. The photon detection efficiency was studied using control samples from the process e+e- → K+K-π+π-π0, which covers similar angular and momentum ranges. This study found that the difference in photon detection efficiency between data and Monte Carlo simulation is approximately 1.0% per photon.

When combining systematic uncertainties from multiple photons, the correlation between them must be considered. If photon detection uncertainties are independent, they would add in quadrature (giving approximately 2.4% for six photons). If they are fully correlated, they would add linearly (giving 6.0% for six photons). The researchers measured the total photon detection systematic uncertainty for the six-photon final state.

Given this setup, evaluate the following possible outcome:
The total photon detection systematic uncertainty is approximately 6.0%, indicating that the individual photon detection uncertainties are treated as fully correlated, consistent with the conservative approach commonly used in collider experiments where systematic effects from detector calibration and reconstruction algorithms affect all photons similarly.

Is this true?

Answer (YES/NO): YES